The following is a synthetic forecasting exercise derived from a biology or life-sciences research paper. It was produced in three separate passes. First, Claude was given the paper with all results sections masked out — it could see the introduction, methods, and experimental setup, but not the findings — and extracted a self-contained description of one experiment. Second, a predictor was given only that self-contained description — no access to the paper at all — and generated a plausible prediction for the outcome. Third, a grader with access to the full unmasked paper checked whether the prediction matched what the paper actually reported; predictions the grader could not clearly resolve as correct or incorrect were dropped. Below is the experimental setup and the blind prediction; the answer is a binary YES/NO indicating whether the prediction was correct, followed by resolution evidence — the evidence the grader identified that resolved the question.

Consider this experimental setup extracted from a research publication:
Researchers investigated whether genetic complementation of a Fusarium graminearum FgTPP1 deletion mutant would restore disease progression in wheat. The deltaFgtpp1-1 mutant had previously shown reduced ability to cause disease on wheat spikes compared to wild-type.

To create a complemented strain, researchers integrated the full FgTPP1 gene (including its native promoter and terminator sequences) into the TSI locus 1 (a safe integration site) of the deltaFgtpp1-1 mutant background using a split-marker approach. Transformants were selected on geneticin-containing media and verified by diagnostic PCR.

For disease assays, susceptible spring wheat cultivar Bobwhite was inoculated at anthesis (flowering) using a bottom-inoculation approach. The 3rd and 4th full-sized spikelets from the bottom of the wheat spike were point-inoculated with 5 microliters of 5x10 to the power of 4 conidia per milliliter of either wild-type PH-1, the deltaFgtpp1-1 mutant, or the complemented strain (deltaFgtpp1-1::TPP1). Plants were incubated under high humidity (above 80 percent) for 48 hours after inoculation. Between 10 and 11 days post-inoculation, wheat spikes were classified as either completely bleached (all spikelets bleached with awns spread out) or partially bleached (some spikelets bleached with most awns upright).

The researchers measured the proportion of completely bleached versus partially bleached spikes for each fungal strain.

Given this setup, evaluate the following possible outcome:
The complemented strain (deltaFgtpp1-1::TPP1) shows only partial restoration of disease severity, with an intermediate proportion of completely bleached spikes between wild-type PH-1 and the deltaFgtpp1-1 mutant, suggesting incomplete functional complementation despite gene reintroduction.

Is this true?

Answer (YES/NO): NO